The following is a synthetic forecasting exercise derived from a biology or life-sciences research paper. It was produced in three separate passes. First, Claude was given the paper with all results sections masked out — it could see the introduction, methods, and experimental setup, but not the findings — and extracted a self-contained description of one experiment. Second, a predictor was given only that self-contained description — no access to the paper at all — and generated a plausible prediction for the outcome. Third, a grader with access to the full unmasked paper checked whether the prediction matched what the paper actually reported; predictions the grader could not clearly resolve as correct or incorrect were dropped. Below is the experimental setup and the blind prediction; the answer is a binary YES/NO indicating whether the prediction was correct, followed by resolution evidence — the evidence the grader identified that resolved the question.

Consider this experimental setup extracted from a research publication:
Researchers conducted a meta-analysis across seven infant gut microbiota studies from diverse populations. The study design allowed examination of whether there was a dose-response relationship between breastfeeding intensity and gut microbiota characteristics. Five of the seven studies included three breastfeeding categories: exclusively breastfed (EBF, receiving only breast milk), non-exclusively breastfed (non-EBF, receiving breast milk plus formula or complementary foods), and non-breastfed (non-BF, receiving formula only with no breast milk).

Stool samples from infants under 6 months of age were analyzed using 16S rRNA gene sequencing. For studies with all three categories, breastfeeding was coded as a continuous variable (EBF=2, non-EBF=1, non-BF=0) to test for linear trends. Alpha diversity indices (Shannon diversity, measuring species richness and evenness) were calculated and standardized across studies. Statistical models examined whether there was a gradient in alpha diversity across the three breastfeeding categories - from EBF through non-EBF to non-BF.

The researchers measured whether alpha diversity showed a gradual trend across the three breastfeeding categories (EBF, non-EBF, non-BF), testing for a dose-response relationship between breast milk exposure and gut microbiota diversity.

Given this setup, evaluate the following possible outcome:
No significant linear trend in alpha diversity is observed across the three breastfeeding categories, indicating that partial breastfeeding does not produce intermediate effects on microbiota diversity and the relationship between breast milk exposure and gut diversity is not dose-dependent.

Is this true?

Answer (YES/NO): NO